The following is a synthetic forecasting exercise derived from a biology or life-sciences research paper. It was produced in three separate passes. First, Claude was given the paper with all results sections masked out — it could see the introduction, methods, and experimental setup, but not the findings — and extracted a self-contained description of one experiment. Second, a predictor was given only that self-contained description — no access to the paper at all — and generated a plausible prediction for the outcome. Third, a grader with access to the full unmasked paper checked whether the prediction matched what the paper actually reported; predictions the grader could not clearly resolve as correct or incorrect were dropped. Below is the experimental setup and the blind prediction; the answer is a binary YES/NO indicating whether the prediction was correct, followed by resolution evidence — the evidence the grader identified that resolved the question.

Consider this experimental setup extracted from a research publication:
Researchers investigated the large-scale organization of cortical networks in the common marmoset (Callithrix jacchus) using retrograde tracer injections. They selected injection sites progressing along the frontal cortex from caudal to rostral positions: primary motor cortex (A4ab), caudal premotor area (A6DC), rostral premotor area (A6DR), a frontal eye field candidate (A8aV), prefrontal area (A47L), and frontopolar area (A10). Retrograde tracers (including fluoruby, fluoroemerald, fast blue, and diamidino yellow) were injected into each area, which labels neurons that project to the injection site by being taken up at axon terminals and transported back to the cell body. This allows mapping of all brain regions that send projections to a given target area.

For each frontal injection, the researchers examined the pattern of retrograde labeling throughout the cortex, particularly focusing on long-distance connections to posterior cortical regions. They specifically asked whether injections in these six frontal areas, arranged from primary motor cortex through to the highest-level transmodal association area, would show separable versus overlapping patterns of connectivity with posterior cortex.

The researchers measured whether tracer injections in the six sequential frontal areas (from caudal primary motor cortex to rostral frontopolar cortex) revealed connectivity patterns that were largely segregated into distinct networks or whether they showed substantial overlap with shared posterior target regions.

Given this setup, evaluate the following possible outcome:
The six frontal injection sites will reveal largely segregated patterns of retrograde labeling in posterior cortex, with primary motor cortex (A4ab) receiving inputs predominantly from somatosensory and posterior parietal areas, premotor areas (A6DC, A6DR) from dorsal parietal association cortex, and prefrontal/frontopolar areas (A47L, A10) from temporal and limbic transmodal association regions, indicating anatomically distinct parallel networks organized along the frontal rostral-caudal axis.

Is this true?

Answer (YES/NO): YES